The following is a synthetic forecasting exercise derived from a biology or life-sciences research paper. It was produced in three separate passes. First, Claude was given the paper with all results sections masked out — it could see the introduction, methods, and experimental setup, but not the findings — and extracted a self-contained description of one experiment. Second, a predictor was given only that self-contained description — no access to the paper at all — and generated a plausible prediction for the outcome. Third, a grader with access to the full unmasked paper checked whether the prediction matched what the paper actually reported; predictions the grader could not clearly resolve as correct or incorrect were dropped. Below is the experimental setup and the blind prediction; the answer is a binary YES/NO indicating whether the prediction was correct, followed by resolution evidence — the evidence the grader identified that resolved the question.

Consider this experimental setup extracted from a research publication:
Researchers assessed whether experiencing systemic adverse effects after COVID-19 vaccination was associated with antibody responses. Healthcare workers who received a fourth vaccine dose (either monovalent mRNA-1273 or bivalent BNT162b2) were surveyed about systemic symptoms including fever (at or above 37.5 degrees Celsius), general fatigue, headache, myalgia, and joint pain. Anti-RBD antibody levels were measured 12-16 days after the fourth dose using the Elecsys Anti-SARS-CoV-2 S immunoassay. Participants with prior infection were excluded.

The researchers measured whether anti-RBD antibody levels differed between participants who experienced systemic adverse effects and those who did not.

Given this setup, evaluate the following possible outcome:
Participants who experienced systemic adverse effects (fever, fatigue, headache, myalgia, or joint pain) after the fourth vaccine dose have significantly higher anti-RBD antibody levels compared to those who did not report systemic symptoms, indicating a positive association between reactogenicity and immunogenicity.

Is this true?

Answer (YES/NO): YES